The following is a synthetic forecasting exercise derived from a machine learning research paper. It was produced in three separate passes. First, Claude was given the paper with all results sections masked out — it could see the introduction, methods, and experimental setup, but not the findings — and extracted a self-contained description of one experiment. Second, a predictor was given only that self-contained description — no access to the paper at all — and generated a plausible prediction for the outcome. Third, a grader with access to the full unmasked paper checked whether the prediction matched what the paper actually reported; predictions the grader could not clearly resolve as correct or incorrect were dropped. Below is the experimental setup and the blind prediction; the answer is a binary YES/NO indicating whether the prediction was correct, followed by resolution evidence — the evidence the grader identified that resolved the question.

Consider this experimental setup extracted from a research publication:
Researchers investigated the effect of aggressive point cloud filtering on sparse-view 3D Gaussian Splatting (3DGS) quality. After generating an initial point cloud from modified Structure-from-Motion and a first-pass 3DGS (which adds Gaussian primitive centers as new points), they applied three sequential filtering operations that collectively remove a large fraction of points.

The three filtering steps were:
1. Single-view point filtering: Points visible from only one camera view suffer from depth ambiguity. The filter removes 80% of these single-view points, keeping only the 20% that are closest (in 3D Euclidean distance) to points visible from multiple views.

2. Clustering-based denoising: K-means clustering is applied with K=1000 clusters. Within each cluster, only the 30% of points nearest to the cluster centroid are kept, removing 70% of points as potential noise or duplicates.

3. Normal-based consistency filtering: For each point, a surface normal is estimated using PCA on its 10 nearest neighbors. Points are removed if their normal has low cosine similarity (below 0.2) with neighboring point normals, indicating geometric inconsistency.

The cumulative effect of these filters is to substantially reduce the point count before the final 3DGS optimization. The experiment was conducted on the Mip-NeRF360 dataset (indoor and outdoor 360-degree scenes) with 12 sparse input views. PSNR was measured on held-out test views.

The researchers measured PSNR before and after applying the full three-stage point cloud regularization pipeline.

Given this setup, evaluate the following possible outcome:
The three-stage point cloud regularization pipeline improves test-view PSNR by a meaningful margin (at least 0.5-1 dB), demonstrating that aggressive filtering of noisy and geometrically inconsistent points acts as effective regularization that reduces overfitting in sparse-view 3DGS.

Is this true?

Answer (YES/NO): NO